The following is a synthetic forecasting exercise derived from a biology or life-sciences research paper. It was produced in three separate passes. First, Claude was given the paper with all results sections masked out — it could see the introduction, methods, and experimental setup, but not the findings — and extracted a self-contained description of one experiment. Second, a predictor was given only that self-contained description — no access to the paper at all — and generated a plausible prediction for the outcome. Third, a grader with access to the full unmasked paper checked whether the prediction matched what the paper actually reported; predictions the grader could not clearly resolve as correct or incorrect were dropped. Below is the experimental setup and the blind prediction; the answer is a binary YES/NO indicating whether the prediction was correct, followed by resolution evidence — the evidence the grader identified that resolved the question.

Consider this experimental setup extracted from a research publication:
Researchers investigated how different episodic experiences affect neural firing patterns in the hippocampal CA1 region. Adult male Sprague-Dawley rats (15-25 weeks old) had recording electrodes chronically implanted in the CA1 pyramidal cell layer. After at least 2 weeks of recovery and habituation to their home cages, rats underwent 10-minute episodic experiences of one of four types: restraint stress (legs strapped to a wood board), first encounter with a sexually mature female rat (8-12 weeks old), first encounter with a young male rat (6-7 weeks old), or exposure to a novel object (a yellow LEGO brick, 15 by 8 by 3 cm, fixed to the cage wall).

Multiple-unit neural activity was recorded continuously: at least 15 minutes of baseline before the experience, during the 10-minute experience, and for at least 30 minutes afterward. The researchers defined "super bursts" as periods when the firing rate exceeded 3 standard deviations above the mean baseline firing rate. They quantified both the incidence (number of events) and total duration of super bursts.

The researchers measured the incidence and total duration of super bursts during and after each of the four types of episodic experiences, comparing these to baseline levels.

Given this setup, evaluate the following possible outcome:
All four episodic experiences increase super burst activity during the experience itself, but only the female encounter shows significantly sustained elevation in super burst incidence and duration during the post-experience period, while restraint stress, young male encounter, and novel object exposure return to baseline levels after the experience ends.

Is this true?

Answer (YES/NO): NO